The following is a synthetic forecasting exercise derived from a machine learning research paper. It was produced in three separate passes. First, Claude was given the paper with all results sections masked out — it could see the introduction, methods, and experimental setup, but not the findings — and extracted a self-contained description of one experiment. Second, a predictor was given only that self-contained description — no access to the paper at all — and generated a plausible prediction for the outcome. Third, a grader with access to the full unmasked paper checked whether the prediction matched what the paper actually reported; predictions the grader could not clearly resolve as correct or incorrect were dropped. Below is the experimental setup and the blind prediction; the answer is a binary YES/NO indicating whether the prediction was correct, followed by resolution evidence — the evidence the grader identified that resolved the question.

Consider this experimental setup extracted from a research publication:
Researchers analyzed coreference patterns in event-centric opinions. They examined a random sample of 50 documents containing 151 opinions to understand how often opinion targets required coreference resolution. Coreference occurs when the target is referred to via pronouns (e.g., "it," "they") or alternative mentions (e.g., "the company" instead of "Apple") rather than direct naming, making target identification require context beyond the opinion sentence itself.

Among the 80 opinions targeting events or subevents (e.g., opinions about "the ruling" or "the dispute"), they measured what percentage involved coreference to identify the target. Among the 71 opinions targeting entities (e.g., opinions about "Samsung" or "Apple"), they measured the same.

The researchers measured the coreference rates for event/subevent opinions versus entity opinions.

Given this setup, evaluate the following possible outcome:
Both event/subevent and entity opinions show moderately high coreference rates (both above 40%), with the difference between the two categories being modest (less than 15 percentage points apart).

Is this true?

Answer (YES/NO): NO